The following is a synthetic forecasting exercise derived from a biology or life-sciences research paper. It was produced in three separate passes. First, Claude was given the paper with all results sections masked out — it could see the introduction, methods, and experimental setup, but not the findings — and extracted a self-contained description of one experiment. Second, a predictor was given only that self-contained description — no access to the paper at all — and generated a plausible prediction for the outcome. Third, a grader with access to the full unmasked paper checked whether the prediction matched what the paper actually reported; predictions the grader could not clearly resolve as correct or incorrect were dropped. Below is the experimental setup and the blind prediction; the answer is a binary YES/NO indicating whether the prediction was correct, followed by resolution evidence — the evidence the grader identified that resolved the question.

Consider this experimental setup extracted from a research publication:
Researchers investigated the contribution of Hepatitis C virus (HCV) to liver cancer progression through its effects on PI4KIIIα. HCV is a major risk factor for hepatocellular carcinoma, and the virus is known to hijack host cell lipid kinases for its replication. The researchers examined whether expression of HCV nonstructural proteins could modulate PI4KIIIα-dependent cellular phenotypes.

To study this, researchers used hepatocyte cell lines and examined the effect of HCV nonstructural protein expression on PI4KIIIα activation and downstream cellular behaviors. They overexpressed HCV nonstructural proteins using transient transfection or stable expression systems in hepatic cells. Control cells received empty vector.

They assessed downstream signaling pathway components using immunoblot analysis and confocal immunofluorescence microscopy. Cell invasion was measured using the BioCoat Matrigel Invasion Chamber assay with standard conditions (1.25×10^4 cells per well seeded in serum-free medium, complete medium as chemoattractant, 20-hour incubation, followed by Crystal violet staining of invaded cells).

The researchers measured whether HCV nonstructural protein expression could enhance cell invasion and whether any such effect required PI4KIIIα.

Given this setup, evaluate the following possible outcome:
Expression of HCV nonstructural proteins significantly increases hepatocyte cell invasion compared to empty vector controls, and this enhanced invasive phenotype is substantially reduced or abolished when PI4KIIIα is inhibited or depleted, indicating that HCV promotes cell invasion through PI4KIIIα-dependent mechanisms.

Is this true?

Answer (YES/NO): YES